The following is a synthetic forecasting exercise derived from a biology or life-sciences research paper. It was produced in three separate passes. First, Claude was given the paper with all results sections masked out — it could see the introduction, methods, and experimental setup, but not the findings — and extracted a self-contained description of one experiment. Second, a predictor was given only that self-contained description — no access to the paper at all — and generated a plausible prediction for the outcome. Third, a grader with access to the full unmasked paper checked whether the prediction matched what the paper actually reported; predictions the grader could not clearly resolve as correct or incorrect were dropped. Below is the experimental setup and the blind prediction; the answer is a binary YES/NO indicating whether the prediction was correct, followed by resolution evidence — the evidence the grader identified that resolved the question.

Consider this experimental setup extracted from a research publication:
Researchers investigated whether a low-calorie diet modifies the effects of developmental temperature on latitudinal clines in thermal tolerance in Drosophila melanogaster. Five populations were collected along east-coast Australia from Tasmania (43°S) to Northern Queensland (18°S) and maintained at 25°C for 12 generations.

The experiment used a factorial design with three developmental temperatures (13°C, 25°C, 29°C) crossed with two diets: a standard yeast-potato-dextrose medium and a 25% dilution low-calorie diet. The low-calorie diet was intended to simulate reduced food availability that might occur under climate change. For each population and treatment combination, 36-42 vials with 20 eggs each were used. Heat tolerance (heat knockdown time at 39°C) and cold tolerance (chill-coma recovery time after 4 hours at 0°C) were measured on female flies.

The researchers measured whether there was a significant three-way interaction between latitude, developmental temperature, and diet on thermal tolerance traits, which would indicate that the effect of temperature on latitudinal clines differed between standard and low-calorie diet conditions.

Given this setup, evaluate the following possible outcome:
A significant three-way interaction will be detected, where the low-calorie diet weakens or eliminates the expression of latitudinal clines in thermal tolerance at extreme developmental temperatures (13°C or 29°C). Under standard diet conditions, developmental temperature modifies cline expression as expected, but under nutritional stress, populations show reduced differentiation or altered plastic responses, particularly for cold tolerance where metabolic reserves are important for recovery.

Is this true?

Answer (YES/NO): NO